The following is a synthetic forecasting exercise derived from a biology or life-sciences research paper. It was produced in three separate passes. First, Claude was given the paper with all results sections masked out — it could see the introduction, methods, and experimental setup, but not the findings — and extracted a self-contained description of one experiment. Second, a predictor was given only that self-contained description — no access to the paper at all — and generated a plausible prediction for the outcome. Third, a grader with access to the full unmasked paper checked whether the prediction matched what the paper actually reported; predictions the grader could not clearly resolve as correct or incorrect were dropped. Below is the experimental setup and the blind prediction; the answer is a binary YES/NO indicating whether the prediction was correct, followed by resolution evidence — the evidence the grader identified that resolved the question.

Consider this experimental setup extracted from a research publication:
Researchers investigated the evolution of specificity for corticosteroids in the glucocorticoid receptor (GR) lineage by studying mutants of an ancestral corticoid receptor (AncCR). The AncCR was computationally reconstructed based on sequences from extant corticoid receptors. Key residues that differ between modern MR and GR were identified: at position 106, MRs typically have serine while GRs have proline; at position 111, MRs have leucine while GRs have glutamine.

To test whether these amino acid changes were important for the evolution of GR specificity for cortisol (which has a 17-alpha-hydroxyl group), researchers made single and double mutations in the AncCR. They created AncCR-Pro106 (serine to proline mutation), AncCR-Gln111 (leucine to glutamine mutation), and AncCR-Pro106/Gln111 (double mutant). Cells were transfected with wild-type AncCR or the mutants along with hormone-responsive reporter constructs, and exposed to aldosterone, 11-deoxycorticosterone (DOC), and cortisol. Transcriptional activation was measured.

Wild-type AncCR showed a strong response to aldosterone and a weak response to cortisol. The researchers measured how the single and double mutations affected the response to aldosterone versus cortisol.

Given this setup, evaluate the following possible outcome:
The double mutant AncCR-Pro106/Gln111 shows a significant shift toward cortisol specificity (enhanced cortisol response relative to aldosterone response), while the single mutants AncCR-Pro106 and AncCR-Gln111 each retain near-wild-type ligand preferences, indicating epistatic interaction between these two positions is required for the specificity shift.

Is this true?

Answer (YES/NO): NO